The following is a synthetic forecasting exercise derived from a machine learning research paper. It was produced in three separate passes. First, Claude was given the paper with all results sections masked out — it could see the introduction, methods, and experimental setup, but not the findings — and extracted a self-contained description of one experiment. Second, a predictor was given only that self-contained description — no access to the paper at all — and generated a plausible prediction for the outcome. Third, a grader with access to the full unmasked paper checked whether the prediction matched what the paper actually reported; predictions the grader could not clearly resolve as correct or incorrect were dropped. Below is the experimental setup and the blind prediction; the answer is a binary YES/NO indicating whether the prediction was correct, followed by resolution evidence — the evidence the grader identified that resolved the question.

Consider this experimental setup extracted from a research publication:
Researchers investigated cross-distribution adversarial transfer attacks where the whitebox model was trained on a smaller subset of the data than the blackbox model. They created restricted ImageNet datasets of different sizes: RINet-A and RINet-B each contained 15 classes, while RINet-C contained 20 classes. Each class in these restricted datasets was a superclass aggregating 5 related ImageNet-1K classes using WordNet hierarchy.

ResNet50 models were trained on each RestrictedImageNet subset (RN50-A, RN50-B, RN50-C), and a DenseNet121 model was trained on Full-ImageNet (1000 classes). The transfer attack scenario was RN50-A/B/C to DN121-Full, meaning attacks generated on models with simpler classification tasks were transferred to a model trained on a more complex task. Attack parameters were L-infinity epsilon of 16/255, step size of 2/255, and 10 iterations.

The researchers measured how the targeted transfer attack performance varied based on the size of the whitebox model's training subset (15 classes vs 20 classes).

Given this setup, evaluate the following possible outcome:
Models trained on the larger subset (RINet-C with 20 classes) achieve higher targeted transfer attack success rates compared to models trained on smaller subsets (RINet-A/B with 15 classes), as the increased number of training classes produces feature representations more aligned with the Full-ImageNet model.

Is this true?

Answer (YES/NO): YES